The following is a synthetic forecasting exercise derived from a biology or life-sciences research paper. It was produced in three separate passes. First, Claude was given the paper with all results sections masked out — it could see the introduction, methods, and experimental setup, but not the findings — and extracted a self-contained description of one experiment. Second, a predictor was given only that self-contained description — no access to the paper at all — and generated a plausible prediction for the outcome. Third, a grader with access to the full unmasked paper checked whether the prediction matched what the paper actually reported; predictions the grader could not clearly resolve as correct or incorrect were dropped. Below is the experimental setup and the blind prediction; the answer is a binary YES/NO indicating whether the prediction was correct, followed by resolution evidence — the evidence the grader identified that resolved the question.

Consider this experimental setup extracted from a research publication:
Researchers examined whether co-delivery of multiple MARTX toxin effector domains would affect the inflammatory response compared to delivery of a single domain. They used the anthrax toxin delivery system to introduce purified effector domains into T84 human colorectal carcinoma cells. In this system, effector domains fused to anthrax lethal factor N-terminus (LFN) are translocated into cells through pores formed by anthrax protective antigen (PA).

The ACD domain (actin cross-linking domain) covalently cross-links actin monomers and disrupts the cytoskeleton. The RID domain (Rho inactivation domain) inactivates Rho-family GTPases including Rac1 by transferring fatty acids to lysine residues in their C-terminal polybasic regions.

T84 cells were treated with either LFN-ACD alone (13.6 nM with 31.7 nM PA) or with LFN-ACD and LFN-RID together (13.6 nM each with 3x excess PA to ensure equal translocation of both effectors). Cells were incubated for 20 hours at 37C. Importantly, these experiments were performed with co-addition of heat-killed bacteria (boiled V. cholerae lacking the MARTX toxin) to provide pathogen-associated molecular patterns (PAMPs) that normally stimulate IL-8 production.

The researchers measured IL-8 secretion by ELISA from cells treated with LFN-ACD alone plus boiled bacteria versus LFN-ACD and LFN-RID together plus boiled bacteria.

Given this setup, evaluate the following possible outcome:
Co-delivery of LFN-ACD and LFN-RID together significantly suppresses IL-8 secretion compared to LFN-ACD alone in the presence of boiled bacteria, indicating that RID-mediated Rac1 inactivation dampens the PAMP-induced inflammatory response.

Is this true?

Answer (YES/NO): YES